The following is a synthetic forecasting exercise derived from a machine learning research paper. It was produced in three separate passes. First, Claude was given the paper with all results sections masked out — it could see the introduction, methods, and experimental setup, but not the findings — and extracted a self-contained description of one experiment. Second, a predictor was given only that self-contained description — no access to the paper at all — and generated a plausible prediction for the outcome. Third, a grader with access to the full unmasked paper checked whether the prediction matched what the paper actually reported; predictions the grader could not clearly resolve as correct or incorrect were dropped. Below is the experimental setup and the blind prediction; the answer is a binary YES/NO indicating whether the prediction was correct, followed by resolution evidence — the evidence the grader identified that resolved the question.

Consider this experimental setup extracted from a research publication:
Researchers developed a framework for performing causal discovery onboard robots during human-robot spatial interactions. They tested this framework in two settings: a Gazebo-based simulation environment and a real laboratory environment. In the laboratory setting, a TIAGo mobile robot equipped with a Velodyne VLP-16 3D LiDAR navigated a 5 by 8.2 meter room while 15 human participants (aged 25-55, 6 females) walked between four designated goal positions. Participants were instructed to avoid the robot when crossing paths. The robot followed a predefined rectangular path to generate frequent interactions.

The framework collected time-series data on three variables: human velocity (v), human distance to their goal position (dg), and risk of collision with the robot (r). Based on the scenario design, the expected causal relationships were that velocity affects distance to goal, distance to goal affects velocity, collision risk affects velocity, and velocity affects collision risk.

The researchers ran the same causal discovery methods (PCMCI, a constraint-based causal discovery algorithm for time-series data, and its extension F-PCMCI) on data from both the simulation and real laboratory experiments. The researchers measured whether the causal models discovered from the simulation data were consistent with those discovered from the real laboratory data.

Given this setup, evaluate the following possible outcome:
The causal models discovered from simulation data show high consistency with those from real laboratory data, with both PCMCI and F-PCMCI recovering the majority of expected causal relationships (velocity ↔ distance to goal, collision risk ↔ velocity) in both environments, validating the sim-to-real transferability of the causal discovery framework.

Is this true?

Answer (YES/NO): YES